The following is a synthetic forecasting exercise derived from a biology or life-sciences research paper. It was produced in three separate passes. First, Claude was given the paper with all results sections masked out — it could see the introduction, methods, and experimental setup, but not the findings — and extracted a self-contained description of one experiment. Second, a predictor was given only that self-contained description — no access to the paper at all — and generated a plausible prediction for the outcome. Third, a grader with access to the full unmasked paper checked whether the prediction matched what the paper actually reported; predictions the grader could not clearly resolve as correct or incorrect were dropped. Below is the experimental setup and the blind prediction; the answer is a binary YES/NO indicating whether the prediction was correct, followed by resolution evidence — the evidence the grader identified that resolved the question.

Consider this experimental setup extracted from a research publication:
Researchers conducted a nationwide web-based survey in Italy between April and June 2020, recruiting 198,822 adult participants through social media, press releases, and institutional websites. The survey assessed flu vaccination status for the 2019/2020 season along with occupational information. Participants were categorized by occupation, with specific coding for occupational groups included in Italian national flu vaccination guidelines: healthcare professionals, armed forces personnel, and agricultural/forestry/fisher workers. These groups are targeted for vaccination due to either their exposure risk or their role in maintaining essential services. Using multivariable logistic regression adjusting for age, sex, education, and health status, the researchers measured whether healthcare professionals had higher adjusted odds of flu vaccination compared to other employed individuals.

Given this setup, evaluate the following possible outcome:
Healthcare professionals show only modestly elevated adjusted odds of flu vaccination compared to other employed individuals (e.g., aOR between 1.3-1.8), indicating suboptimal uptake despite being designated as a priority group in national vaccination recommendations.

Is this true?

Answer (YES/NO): NO